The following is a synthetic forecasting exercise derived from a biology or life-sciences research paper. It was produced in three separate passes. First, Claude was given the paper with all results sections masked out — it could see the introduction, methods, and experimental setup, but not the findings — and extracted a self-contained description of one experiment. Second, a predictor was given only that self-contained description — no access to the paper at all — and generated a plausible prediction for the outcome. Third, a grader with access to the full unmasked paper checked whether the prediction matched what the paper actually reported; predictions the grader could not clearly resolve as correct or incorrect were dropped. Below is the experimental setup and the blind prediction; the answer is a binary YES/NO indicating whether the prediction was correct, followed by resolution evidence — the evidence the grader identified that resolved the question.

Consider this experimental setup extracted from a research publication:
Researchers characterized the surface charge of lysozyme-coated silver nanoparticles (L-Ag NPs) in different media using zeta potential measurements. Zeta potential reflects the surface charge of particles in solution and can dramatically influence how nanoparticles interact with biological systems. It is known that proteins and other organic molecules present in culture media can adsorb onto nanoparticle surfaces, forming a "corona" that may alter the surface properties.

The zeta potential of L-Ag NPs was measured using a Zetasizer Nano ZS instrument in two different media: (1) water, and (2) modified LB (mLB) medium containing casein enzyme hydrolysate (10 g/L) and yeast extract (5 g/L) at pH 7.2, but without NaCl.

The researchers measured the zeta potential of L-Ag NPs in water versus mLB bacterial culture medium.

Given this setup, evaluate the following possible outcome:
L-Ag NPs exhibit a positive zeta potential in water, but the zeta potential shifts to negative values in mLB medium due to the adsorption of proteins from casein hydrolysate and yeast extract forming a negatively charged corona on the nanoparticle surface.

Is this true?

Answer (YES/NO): NO